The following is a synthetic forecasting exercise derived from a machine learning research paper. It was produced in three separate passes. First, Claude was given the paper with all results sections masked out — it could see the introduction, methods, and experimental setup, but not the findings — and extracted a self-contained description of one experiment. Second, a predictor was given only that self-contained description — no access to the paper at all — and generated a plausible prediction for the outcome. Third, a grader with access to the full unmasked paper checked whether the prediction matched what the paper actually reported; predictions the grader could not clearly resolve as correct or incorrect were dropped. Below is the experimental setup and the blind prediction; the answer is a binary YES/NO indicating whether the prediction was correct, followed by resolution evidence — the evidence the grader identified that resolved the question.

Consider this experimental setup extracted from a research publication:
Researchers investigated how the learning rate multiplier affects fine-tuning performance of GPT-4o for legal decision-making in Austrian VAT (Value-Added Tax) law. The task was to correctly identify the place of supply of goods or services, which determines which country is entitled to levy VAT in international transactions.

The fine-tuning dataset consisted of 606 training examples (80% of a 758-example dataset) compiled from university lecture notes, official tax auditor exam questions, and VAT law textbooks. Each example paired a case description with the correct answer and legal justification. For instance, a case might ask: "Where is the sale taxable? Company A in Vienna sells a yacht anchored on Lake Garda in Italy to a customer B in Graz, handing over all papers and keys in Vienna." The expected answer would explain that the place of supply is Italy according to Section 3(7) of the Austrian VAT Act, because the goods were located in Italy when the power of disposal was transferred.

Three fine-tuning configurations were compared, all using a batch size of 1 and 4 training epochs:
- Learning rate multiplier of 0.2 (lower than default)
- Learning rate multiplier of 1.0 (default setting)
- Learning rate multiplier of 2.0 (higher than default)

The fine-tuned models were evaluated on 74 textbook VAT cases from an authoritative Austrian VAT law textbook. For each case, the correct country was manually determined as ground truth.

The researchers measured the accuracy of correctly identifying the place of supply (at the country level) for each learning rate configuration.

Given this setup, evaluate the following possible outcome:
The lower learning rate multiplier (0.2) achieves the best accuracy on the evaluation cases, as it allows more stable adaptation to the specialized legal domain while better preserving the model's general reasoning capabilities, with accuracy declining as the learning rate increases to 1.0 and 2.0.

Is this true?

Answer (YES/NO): YES